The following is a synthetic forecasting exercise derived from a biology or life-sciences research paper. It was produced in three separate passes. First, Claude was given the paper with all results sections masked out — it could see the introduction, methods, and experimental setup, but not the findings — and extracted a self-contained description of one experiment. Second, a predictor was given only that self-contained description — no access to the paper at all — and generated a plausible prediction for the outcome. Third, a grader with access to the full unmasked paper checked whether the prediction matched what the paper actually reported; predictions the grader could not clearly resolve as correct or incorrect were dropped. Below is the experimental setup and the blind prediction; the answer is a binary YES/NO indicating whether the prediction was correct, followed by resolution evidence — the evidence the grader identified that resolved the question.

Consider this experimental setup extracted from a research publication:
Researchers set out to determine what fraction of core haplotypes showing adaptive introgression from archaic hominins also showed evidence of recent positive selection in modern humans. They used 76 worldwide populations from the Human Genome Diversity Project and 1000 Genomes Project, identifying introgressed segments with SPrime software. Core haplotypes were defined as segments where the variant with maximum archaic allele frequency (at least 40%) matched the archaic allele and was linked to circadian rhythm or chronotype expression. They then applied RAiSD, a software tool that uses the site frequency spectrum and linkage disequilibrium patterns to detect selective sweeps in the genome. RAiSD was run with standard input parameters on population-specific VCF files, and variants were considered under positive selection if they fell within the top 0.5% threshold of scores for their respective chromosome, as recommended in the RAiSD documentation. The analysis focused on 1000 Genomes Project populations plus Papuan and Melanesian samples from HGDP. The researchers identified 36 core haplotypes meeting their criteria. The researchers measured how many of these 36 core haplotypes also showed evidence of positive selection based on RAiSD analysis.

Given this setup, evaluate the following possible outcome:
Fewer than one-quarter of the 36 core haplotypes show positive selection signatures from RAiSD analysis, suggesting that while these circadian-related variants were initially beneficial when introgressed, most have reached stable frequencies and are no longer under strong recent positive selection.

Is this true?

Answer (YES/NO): NO